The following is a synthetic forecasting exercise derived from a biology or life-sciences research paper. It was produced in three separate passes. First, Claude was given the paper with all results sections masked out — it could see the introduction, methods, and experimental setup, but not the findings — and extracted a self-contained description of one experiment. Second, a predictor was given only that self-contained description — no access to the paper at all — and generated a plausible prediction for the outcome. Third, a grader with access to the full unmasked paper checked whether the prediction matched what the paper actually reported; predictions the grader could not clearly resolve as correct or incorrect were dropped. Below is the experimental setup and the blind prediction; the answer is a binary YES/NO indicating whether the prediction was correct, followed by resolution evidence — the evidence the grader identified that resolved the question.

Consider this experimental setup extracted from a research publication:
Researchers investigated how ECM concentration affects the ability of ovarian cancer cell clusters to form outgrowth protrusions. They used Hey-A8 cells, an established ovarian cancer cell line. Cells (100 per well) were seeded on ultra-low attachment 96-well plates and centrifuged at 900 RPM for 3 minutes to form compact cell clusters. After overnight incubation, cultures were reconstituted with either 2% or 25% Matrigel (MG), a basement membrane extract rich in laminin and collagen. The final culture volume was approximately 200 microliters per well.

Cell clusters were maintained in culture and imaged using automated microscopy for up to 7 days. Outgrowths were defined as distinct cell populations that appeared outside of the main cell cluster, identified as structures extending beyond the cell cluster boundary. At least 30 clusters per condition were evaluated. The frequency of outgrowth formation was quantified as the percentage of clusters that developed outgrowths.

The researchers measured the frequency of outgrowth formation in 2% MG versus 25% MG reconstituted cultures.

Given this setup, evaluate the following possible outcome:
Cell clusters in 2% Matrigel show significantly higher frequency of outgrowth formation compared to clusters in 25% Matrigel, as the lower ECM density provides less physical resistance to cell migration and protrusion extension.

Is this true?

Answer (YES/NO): YES